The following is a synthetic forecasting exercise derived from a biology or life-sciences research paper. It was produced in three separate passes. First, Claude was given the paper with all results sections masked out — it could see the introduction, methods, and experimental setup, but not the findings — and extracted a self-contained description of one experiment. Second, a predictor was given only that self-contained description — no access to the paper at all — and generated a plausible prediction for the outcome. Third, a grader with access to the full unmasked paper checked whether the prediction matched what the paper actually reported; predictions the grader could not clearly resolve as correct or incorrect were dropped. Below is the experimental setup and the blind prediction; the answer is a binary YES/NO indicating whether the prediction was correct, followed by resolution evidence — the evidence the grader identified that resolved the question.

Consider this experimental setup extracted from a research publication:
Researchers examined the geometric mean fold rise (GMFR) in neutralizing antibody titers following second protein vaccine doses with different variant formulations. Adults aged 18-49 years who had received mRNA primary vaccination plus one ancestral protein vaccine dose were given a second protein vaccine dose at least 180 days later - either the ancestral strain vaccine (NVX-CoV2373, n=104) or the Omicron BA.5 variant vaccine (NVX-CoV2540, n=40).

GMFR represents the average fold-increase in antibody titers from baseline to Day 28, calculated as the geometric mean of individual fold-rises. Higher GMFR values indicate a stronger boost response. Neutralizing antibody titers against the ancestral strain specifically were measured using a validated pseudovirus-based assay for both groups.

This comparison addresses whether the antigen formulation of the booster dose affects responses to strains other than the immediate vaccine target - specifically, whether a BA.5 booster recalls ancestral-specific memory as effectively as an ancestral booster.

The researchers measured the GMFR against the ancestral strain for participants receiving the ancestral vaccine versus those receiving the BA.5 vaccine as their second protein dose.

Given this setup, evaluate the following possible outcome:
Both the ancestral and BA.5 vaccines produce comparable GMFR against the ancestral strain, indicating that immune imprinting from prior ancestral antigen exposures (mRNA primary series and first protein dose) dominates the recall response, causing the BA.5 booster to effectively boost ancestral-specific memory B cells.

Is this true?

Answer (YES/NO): NO